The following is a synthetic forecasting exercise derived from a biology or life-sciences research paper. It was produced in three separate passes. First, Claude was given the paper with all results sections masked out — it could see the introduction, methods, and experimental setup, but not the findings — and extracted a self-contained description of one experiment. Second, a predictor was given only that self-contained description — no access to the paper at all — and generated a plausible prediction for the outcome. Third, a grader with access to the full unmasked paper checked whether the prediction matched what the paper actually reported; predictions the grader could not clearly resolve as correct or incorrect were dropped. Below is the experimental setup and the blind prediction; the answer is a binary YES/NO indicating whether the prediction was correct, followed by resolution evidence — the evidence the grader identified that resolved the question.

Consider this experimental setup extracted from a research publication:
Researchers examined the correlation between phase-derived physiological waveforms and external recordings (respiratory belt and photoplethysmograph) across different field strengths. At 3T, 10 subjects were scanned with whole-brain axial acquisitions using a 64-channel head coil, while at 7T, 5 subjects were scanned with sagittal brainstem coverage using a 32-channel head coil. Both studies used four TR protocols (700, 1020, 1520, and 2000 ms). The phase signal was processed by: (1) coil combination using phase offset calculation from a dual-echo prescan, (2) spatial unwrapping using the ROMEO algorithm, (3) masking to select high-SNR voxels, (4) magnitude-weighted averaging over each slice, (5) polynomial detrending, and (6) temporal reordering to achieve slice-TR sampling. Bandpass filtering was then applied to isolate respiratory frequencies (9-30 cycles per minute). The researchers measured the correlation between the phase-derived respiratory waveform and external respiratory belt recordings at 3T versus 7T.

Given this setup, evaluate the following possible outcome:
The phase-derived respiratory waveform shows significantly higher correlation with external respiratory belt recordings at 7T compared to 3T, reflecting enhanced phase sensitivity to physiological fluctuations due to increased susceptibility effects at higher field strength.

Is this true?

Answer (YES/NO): NO